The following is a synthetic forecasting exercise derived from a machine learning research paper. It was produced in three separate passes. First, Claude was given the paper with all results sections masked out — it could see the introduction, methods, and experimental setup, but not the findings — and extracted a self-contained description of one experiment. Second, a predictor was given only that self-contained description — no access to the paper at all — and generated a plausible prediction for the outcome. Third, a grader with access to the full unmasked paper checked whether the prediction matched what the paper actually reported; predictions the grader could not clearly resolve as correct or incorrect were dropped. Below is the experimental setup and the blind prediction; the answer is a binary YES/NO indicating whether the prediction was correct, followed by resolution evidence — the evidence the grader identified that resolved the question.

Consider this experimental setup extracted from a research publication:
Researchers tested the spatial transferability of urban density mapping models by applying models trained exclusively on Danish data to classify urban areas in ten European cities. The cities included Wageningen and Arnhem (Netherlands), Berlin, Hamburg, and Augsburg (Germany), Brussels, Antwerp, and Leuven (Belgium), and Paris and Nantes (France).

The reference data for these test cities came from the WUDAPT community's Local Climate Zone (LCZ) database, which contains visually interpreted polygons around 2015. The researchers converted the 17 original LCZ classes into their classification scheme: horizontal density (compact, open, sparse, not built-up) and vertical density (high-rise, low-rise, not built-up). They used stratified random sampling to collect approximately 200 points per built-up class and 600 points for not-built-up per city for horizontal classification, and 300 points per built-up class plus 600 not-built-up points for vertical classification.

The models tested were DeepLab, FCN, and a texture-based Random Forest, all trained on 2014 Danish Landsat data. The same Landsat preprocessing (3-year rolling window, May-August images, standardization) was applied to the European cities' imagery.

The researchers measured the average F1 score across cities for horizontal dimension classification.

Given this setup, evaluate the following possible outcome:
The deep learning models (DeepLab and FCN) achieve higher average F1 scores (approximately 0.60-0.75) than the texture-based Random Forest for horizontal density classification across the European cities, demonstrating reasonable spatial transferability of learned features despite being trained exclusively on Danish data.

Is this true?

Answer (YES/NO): YES